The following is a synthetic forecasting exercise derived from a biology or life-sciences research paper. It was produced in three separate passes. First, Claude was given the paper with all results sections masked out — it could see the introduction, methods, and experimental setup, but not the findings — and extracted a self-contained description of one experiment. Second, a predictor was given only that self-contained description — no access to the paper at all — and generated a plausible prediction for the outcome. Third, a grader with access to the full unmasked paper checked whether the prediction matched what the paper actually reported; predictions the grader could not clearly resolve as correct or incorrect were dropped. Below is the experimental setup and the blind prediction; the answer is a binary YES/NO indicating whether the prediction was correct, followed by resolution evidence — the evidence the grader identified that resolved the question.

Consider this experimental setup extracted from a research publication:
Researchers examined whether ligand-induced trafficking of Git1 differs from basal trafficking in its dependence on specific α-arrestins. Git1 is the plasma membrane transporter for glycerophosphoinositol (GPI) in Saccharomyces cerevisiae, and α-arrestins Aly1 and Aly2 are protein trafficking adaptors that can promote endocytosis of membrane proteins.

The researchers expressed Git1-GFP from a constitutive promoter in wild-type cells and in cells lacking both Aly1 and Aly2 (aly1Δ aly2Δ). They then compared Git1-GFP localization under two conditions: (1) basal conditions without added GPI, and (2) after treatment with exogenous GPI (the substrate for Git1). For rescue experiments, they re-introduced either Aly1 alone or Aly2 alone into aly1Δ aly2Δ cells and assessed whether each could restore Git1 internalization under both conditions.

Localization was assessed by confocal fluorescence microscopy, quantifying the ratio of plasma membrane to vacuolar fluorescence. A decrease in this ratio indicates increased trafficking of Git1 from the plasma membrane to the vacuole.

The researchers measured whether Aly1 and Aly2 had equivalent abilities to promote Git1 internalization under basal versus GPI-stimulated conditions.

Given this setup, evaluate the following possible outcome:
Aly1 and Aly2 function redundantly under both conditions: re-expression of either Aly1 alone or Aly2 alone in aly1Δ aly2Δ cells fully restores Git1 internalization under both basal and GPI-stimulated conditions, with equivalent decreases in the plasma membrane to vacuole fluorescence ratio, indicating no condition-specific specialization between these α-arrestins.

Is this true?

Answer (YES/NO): NO